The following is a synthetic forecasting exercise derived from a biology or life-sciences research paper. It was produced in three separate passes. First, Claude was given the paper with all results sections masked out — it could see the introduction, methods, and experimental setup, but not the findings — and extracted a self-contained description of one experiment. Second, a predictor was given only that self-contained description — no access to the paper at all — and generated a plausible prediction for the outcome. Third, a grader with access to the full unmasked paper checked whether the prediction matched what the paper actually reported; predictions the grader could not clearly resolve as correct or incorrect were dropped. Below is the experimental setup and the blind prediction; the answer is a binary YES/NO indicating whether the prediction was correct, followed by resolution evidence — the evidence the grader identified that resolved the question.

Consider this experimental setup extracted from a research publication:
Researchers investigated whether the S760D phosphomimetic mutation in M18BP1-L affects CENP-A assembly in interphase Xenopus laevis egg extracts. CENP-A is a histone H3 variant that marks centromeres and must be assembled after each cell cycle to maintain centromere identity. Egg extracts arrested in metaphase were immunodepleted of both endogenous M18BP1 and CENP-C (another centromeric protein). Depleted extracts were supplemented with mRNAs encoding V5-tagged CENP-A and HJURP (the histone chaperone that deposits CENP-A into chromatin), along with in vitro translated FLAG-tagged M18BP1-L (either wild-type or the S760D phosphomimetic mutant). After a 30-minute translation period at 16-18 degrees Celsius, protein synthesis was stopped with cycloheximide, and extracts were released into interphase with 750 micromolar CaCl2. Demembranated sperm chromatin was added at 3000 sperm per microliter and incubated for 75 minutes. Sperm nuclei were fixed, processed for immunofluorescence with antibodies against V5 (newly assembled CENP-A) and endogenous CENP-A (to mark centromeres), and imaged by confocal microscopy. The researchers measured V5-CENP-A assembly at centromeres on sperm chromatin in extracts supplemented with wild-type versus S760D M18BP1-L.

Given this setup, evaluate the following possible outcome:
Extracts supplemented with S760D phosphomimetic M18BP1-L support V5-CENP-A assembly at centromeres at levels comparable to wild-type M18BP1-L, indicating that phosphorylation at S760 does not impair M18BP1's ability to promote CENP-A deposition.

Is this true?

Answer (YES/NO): NO